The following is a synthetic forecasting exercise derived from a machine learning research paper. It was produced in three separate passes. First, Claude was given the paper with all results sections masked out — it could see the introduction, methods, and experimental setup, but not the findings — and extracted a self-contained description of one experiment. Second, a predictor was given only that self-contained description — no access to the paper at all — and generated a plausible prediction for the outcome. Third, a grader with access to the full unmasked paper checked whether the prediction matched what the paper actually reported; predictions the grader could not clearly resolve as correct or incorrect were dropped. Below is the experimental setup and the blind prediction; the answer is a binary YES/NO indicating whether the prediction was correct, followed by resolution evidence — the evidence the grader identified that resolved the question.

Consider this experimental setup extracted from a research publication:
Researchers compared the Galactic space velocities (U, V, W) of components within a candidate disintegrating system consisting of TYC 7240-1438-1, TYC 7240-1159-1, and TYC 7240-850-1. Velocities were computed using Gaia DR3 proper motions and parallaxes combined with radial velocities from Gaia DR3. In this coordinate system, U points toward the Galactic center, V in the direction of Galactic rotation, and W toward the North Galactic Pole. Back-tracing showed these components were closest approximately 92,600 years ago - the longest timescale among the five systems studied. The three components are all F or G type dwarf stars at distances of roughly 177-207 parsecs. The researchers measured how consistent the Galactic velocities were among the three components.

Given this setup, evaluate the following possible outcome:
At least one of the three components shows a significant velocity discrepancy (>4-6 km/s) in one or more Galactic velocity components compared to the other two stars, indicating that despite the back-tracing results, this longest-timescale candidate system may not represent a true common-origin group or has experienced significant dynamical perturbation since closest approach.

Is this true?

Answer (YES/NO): YES